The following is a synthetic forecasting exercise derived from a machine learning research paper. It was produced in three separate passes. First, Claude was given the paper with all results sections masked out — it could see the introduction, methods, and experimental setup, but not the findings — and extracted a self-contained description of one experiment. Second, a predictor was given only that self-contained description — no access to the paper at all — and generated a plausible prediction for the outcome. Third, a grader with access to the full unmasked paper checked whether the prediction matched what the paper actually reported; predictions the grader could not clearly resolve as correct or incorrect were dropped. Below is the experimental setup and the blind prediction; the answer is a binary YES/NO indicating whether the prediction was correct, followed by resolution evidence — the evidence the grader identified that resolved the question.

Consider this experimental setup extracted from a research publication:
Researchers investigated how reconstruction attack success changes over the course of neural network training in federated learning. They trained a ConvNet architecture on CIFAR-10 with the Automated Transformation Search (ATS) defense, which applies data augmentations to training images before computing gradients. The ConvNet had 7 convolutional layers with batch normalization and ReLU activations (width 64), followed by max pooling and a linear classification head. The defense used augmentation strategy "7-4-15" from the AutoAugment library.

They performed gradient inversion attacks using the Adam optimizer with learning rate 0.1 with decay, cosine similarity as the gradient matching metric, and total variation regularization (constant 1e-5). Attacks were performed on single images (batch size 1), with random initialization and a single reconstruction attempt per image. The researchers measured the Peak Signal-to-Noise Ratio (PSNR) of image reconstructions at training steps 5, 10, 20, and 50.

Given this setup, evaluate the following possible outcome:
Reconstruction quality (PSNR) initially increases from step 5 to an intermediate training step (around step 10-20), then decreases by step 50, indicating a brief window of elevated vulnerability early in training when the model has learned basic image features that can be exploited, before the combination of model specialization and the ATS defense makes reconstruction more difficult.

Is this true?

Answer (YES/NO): NO